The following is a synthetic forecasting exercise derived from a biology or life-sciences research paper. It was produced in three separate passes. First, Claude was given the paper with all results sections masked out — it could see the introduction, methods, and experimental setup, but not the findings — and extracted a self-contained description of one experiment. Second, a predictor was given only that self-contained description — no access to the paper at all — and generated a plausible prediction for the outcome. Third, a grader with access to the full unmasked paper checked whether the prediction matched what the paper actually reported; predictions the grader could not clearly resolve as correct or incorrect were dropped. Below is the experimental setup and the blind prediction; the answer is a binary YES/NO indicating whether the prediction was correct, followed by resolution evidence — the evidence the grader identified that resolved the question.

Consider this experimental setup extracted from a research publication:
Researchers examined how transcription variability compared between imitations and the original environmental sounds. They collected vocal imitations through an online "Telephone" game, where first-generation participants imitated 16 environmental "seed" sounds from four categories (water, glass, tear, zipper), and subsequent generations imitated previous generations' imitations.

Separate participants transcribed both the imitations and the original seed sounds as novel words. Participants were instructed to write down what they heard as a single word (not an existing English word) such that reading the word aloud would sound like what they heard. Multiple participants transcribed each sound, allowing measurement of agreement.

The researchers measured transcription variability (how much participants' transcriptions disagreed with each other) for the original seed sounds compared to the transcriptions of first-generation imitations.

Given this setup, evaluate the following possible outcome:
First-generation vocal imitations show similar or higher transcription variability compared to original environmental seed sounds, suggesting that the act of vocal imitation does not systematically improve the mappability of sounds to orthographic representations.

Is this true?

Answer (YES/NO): NO